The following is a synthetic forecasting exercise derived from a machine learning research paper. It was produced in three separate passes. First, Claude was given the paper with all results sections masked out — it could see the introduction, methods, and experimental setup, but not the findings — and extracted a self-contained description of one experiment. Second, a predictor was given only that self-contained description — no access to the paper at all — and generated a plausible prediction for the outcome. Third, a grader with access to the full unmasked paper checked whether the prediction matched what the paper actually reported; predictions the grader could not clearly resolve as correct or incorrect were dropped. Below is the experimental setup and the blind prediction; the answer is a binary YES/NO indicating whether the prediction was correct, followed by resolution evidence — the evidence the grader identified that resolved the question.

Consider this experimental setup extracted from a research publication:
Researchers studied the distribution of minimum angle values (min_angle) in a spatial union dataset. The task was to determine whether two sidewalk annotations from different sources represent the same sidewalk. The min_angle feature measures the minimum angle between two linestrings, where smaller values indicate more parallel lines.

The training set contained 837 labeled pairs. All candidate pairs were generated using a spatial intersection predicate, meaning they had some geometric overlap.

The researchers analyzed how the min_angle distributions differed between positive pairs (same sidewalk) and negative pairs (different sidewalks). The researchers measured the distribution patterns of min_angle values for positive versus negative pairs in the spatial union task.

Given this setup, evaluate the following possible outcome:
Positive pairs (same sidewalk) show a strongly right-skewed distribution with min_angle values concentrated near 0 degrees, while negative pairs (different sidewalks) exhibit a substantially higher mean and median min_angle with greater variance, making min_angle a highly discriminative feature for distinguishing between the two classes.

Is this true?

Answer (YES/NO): NO